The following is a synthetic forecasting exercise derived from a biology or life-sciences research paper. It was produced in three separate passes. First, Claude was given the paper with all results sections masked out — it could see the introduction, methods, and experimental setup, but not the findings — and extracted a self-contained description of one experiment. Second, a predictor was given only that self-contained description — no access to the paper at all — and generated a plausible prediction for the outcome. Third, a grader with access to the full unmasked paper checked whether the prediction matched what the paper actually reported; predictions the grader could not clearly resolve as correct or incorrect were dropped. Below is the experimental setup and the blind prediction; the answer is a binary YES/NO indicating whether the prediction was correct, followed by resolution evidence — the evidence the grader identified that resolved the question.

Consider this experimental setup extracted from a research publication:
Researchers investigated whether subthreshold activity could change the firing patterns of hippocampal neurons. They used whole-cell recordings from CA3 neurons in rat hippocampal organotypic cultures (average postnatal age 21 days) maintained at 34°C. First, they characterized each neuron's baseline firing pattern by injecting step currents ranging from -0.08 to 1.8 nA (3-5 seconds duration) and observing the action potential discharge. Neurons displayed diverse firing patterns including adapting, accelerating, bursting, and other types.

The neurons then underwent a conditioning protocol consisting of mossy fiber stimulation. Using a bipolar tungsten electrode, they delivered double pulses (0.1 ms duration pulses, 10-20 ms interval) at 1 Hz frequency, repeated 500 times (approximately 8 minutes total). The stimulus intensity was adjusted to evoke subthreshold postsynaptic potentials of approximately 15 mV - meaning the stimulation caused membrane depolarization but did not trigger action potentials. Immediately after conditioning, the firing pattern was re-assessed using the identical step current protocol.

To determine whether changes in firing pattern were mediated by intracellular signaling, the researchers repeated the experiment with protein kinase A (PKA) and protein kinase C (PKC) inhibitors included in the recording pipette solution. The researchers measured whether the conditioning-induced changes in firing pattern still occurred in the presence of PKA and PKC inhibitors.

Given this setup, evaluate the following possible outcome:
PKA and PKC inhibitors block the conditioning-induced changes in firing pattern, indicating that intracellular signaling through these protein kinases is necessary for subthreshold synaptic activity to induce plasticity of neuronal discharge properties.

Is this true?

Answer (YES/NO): YES